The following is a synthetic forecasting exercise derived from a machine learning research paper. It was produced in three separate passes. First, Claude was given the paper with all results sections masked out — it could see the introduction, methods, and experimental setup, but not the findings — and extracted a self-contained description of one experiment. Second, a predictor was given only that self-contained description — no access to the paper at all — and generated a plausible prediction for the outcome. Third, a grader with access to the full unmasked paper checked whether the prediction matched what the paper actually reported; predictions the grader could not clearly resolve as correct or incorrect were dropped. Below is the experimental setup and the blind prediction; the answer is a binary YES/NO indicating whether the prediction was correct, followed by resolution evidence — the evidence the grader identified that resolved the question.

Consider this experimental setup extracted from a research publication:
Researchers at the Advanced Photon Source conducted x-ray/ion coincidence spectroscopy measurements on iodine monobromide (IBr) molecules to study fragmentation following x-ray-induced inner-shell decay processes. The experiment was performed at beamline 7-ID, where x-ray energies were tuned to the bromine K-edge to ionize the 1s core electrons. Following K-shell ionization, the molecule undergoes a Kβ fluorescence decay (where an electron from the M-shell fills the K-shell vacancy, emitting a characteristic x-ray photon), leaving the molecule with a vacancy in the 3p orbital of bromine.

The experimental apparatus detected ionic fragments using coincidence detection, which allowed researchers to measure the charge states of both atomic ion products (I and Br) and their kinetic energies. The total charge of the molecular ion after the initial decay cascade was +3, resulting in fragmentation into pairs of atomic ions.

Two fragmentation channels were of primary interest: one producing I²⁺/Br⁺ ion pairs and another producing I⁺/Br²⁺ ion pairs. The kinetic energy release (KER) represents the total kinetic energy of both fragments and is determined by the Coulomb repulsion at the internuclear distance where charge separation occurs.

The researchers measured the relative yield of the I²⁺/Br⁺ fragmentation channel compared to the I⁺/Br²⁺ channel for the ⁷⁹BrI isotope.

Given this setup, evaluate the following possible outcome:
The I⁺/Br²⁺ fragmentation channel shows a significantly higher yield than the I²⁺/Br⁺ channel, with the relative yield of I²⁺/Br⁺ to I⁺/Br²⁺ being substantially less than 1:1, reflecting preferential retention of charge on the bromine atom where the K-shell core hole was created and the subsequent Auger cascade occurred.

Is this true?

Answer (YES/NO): NO